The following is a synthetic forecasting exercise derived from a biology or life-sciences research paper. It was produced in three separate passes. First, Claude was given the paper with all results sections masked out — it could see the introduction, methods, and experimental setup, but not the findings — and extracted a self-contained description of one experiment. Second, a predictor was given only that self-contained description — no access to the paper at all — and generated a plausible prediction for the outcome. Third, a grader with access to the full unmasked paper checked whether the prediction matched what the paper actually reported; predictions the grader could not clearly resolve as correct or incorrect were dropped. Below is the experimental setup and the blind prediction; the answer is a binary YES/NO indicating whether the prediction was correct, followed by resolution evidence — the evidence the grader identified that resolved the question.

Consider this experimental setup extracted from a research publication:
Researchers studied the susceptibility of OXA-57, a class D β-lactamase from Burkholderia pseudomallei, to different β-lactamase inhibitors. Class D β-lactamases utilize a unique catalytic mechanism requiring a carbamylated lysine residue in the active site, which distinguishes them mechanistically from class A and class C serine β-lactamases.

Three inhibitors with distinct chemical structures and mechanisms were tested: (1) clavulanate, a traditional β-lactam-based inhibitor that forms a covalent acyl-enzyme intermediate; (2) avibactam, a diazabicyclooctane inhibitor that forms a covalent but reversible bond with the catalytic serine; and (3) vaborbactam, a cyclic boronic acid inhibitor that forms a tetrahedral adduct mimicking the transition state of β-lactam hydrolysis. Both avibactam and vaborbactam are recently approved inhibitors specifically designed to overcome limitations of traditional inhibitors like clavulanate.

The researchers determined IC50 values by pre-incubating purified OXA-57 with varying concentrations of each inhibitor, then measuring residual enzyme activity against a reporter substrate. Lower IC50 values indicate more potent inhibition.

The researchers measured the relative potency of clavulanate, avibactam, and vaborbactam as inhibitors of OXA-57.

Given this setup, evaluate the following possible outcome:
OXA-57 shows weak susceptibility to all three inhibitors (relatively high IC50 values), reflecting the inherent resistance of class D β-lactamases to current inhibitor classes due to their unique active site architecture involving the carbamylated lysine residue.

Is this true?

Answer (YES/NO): NO